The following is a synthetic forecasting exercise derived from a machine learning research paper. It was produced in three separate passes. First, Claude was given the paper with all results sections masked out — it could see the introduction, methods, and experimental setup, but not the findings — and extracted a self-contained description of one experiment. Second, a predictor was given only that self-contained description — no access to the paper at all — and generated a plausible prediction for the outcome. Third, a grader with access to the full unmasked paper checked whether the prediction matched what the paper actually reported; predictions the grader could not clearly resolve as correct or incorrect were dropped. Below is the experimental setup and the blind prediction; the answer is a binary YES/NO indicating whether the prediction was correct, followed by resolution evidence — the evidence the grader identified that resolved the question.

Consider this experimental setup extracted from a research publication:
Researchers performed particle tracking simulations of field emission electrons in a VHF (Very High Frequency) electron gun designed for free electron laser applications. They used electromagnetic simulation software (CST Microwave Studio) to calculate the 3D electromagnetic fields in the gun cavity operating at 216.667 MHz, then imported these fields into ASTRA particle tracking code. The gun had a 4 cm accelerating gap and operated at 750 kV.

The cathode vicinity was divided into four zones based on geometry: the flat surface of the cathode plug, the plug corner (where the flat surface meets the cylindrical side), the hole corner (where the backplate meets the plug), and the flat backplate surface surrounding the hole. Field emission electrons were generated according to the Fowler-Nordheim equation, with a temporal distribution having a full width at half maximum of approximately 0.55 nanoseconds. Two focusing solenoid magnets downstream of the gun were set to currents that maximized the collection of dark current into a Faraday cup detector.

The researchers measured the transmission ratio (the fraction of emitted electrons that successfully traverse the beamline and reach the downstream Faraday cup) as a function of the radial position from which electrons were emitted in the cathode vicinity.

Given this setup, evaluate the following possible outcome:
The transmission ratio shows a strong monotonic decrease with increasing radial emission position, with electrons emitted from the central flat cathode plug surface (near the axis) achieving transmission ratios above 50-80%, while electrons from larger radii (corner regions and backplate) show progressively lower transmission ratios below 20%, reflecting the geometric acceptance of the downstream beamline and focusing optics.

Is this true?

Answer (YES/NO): NO